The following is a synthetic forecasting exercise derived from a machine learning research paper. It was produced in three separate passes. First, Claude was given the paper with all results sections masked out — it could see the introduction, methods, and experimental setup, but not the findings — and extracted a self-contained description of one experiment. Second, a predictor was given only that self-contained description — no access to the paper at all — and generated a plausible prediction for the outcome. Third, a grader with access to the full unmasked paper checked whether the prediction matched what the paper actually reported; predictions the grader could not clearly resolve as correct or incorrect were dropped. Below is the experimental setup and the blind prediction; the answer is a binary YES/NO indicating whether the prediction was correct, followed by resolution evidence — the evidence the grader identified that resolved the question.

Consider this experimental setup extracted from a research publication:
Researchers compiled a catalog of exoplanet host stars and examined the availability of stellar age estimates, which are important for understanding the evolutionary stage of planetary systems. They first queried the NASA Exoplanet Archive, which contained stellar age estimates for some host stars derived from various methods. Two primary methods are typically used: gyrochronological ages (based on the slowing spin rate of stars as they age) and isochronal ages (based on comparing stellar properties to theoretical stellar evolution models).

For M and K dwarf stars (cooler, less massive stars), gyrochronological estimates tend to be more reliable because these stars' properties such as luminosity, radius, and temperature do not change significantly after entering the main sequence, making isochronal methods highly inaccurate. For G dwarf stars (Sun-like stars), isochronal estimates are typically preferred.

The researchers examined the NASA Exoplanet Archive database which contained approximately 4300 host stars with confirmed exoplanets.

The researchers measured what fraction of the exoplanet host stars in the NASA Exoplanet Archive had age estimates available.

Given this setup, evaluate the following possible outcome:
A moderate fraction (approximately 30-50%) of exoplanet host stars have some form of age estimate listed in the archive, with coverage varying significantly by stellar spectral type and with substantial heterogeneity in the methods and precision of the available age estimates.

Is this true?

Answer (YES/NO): YES